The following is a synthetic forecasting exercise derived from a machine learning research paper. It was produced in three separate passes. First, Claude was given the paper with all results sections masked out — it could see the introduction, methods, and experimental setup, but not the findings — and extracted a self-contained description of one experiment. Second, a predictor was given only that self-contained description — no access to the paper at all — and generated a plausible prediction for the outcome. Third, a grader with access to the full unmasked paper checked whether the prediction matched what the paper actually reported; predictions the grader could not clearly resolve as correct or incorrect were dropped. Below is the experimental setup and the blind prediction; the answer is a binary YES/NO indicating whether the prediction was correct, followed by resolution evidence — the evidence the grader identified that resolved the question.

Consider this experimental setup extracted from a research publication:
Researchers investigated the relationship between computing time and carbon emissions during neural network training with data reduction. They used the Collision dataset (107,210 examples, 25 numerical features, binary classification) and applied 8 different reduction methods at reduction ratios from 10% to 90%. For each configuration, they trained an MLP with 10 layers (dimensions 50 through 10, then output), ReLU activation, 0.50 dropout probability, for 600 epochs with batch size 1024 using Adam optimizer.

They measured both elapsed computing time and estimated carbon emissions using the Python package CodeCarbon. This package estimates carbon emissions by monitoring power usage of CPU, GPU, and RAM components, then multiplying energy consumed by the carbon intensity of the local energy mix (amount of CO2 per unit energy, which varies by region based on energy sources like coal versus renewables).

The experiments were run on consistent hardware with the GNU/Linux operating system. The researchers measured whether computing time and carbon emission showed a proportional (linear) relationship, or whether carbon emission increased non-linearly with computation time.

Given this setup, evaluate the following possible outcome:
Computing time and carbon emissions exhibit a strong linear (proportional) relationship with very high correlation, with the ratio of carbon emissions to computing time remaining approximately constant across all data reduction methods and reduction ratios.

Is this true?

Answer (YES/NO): YES